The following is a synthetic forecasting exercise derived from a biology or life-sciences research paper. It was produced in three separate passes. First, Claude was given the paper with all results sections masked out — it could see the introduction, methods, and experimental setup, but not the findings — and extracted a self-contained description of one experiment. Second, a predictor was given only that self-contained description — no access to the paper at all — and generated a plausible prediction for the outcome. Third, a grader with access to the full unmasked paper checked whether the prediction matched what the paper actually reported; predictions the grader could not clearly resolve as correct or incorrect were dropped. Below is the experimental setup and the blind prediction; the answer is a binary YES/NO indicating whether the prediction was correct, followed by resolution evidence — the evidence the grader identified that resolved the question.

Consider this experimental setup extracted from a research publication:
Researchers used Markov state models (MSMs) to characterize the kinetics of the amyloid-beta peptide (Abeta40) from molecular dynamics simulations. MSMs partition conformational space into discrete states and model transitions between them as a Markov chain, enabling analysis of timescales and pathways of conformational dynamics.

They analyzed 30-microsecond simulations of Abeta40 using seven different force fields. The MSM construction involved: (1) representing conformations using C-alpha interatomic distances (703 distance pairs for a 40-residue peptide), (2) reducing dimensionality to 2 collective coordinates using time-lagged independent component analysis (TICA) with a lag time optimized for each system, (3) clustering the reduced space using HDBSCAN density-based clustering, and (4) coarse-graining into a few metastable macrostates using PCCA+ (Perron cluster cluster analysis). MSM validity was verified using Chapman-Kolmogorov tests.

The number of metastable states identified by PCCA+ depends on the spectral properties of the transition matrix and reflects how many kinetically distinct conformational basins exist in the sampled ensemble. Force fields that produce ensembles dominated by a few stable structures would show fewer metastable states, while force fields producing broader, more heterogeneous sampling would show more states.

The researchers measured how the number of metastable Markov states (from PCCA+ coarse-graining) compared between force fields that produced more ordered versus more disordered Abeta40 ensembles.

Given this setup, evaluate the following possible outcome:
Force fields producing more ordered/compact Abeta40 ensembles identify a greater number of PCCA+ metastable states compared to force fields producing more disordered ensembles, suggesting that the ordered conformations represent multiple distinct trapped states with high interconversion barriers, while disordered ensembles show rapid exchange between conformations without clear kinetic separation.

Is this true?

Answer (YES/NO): YES